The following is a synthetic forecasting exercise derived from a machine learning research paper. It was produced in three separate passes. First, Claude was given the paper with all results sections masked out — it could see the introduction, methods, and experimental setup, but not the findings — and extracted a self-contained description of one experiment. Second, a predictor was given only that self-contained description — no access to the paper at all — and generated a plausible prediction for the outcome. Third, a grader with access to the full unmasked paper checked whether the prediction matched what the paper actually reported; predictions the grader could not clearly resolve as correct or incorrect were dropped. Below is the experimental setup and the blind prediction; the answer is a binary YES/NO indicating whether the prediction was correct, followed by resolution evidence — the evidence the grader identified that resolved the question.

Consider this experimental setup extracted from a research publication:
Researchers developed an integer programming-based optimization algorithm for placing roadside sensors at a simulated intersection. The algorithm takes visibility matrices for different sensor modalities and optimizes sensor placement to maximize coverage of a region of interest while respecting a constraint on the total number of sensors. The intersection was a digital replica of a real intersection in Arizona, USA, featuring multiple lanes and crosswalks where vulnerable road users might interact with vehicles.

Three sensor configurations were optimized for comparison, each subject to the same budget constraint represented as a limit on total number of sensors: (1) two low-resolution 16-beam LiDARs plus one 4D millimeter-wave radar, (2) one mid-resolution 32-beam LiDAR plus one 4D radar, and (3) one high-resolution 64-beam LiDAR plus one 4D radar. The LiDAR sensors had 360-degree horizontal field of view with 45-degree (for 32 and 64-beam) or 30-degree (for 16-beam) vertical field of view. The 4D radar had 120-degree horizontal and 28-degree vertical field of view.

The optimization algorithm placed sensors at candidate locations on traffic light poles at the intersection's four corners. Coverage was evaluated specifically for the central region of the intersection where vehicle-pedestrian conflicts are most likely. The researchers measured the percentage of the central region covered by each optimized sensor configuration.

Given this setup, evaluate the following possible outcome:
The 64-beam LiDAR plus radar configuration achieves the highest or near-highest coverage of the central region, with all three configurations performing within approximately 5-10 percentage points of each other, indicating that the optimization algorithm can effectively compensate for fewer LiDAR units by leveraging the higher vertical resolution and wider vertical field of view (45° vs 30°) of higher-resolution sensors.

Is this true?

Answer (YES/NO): YES